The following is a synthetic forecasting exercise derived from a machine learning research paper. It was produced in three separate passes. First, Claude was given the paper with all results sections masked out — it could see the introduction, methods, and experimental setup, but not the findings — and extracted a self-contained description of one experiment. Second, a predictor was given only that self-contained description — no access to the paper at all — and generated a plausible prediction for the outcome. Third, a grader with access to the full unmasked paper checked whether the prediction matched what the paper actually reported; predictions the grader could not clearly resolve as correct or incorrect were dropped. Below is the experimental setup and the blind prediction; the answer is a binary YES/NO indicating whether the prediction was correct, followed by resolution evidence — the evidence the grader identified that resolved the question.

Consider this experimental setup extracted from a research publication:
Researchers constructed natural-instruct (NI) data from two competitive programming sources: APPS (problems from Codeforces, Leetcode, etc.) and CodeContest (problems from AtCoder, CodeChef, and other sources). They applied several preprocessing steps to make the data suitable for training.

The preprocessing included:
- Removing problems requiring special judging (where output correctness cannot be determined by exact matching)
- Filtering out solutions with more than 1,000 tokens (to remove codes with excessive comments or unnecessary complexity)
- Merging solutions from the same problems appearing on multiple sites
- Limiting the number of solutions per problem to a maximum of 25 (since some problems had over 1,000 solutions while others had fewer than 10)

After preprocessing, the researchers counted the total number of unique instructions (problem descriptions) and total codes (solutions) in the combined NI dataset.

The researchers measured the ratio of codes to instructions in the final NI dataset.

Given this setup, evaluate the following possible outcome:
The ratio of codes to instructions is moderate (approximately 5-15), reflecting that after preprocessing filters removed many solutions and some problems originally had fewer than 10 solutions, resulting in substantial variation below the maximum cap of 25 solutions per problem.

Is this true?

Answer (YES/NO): NO